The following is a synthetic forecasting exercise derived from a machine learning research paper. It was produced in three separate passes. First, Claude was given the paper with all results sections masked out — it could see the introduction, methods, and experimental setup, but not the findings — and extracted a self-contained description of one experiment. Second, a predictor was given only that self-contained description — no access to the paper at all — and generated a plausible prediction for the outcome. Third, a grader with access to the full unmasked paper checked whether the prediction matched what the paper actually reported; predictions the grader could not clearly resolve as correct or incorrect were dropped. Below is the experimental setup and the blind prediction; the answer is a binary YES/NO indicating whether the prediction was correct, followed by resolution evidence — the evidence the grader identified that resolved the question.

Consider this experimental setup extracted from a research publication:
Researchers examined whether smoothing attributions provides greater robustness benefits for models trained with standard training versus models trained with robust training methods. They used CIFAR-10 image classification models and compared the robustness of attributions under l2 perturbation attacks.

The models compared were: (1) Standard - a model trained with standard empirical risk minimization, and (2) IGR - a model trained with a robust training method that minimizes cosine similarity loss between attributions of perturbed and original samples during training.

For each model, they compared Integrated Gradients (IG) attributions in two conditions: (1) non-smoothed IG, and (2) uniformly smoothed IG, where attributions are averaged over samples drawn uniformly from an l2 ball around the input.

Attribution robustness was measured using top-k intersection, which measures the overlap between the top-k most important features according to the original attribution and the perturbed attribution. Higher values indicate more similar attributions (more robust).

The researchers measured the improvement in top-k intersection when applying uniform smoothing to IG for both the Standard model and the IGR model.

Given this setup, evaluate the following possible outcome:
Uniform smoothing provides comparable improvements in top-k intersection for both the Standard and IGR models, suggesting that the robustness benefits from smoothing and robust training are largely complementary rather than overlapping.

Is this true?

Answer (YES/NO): NO